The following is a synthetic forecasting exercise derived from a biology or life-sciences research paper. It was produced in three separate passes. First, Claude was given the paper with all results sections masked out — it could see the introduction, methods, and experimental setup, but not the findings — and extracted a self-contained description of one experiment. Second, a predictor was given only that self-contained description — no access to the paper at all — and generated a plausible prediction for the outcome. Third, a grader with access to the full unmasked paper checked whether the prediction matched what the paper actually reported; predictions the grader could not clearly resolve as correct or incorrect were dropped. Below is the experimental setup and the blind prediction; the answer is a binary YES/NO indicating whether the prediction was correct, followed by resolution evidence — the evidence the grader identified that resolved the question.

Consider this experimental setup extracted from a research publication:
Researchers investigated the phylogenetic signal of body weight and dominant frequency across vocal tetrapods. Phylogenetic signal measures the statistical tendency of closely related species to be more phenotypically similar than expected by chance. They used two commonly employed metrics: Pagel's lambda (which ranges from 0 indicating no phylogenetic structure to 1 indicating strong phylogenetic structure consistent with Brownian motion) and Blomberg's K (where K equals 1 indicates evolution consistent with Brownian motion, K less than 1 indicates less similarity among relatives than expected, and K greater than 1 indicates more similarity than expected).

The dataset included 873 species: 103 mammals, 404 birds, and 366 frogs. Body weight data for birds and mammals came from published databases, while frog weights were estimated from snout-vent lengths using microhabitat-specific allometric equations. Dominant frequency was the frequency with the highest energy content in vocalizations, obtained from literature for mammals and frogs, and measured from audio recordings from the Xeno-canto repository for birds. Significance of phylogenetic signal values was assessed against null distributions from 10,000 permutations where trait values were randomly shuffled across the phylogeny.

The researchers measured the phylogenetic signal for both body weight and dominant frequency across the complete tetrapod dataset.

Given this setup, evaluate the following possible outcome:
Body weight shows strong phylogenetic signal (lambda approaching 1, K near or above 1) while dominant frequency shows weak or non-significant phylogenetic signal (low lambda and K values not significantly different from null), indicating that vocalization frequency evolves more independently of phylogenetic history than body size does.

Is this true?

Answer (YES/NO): NO